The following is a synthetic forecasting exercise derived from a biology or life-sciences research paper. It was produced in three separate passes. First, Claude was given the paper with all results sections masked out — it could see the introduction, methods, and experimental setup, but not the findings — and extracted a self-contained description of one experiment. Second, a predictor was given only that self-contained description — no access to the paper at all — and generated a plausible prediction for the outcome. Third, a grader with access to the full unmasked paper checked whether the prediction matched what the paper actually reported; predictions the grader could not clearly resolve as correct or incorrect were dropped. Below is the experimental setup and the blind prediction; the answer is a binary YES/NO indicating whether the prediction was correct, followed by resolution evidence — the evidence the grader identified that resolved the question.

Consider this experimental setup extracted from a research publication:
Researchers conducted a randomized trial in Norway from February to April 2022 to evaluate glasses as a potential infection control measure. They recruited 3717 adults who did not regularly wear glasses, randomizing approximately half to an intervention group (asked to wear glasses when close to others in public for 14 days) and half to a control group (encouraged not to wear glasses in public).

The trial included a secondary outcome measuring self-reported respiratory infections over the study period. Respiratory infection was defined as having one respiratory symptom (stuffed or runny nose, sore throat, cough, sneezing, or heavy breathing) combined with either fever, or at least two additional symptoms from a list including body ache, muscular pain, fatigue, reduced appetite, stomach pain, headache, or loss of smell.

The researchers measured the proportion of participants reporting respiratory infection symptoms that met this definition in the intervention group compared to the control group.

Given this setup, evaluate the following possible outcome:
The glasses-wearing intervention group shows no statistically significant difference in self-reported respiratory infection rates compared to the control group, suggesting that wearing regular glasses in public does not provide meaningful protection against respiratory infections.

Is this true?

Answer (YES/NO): NO